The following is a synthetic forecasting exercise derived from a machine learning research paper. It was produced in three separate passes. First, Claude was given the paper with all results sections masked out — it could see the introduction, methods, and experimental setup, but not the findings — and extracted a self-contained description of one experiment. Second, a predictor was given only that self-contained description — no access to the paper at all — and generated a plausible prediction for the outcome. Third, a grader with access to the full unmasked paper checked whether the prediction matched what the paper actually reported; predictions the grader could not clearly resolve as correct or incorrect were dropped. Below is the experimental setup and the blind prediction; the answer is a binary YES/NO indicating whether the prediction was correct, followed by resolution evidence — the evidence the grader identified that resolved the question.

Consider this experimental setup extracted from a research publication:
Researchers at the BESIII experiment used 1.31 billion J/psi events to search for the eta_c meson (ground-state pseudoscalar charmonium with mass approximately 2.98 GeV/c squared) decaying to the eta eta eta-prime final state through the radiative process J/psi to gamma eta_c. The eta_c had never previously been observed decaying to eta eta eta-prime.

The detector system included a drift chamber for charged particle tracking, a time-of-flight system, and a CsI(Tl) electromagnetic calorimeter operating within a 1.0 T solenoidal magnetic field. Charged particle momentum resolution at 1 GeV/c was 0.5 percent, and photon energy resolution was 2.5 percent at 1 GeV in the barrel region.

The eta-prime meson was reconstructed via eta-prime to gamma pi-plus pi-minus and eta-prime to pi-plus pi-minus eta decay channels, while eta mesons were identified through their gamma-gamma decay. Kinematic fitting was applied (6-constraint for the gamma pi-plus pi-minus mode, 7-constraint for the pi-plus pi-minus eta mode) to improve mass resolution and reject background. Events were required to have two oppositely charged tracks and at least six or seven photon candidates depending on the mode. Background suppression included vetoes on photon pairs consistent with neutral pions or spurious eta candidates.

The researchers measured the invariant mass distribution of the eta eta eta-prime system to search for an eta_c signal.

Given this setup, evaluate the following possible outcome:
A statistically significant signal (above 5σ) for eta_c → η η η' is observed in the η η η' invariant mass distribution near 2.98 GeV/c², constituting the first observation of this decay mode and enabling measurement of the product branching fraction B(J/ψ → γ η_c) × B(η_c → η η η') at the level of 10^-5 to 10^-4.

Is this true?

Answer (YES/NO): YES